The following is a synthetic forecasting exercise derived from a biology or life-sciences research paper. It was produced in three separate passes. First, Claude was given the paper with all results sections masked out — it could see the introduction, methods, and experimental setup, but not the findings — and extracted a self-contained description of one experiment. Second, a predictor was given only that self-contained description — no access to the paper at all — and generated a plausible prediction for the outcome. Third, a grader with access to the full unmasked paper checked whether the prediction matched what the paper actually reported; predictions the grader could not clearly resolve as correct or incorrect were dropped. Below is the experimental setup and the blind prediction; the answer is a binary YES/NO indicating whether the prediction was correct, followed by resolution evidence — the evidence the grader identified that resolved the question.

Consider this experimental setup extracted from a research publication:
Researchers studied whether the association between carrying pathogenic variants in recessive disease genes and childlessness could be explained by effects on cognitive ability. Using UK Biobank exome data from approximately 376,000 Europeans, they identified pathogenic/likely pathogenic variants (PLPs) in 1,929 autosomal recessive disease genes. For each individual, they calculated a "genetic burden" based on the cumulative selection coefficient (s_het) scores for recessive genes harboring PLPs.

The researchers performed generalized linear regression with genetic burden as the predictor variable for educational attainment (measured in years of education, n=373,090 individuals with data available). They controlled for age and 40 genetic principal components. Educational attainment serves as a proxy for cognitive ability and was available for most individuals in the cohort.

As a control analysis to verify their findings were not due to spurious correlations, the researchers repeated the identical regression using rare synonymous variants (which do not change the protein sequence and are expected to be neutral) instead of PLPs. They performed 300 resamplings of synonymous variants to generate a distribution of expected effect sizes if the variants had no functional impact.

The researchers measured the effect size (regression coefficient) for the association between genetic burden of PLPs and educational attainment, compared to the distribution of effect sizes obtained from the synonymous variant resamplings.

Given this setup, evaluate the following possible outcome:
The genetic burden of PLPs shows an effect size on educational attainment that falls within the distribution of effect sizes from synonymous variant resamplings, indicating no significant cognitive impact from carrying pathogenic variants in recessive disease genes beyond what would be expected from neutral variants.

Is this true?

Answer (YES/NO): NO